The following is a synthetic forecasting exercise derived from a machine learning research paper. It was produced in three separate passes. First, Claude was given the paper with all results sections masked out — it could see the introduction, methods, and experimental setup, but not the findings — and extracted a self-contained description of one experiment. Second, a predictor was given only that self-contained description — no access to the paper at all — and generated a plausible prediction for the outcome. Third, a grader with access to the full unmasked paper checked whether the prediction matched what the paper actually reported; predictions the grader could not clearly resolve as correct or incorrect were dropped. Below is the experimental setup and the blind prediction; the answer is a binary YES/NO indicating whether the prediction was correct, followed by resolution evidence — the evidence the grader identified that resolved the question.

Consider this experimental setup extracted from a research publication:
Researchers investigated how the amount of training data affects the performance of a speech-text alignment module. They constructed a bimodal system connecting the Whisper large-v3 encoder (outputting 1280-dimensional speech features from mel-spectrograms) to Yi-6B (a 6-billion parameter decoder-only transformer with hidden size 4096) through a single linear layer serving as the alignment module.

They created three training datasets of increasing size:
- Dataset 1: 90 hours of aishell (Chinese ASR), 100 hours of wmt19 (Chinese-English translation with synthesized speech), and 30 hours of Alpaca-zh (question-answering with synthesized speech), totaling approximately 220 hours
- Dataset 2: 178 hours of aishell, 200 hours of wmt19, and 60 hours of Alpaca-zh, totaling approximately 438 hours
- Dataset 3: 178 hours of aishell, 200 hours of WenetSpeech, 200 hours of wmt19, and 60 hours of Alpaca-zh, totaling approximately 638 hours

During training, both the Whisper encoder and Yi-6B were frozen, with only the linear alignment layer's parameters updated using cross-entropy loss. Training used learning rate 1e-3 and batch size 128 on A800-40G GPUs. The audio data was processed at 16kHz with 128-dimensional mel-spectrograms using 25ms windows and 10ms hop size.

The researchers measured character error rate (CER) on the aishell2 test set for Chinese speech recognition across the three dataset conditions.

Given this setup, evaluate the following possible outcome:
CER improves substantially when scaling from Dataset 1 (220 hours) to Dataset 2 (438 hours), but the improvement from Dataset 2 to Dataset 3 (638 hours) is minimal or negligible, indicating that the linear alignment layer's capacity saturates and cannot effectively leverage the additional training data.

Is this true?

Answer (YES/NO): NO